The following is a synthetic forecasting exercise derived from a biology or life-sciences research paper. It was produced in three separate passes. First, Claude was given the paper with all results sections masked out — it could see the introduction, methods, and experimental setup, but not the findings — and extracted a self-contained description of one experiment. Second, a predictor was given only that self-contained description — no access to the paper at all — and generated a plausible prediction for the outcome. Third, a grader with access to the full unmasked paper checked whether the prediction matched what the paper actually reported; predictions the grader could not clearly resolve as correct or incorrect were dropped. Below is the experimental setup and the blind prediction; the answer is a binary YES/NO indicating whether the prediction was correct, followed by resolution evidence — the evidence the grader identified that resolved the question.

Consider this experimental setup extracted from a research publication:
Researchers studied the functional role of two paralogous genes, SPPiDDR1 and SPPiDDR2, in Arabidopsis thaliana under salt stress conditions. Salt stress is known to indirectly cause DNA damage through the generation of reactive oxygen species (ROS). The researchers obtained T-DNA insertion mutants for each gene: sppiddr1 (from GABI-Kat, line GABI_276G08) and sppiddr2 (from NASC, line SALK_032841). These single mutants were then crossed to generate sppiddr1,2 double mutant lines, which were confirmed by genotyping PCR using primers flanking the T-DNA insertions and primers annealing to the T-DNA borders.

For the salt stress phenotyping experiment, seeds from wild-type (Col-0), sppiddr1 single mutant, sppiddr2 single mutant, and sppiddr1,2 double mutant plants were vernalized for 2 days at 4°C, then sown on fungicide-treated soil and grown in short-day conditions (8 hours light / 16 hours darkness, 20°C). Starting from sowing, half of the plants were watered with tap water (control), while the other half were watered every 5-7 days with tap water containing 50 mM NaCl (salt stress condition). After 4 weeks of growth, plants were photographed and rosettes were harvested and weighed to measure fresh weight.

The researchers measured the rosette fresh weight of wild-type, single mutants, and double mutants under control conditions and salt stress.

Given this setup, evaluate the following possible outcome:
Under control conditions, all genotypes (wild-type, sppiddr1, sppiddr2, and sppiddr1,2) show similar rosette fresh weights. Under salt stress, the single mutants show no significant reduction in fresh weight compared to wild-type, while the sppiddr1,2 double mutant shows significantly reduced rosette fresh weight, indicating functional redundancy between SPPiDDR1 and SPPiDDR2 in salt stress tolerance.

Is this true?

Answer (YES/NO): NO